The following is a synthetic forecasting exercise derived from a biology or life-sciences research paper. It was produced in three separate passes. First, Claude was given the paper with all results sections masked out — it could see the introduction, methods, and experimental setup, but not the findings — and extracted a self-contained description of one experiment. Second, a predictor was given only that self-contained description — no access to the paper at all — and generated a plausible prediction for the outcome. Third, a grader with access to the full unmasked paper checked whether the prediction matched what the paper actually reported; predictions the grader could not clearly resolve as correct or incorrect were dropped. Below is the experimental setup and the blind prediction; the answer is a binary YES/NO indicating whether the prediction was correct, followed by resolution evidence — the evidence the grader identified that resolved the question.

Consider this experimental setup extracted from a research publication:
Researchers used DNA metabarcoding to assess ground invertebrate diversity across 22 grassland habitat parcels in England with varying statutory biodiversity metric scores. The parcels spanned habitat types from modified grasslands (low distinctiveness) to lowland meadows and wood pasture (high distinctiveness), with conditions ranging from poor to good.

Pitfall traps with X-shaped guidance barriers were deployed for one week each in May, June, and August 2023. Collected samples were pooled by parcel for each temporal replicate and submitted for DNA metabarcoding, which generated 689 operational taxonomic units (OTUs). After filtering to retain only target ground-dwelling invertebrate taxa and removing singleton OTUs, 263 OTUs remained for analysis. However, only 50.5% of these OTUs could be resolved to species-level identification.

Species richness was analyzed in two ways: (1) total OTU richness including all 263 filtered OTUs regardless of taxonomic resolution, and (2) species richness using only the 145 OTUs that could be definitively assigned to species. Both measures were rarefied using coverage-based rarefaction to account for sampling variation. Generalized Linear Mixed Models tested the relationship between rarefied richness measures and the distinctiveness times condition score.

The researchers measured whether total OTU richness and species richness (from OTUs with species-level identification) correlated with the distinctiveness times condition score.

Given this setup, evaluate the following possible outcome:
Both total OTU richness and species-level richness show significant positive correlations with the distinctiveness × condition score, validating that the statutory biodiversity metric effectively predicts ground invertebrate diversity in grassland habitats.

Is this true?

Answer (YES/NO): NO